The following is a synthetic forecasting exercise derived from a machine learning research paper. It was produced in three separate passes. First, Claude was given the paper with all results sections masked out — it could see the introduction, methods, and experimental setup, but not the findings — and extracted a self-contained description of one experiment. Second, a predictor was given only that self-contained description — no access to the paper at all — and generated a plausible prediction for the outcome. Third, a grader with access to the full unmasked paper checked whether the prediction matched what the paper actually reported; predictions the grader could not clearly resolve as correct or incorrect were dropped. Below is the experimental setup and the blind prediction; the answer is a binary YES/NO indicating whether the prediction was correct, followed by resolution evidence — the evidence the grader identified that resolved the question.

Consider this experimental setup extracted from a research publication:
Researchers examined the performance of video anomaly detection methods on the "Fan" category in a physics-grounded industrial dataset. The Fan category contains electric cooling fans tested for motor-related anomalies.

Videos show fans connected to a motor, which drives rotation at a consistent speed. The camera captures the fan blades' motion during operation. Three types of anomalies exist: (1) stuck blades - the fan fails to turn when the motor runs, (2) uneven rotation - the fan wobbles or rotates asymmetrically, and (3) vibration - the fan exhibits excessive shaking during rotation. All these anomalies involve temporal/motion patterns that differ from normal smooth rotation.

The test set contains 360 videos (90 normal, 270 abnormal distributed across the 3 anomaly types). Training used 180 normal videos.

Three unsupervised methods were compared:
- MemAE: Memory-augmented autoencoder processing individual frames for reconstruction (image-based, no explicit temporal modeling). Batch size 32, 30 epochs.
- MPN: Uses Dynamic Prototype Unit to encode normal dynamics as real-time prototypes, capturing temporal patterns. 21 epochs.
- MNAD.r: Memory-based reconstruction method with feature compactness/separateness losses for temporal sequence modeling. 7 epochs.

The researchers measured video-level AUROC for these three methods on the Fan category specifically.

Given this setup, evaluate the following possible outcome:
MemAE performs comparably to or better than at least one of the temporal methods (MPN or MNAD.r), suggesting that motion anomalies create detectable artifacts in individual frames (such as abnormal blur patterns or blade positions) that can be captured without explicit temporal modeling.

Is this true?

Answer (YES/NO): NO